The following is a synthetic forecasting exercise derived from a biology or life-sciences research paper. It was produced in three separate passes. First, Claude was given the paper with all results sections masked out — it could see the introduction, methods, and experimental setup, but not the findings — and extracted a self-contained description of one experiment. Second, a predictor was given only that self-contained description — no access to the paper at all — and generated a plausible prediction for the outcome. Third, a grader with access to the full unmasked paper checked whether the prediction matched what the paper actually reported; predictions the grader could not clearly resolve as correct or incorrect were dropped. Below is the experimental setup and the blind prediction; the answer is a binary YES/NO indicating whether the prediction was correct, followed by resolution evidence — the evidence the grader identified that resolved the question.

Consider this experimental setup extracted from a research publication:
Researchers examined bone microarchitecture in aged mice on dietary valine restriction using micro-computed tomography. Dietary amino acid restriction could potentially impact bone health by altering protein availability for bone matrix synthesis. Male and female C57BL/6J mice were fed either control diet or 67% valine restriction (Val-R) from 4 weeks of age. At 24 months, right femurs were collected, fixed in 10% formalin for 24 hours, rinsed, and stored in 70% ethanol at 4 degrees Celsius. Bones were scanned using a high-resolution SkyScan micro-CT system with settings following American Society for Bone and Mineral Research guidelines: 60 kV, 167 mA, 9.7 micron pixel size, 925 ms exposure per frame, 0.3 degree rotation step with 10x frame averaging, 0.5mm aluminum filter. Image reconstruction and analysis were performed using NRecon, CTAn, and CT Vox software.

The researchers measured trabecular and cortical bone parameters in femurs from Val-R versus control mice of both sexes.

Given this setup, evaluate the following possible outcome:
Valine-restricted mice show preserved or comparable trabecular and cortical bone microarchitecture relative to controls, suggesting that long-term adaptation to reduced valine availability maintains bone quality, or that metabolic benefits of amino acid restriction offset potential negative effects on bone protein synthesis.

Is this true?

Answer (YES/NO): NO